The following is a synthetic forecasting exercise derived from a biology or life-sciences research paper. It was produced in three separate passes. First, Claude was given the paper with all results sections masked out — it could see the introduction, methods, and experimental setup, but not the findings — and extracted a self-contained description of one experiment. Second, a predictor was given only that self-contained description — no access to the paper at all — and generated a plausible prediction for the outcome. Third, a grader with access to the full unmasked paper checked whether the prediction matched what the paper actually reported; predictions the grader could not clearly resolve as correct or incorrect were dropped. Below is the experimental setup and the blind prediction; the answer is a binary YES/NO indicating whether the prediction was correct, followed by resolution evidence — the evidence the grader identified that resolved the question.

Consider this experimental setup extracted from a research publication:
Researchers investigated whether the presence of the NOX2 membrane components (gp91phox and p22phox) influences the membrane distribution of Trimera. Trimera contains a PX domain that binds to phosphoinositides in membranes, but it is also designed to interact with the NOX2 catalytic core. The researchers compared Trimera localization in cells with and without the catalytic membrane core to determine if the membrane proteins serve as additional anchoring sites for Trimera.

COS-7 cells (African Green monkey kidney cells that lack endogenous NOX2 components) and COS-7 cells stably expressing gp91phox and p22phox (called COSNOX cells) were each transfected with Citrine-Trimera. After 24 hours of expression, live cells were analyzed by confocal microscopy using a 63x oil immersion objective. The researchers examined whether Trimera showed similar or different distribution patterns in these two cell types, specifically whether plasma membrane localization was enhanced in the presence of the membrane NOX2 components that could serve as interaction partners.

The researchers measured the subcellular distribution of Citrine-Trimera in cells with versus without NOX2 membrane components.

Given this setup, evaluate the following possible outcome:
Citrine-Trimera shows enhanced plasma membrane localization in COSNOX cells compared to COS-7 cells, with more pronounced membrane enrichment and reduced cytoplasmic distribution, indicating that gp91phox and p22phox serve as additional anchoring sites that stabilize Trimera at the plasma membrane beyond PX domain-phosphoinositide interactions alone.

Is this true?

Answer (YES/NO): NO